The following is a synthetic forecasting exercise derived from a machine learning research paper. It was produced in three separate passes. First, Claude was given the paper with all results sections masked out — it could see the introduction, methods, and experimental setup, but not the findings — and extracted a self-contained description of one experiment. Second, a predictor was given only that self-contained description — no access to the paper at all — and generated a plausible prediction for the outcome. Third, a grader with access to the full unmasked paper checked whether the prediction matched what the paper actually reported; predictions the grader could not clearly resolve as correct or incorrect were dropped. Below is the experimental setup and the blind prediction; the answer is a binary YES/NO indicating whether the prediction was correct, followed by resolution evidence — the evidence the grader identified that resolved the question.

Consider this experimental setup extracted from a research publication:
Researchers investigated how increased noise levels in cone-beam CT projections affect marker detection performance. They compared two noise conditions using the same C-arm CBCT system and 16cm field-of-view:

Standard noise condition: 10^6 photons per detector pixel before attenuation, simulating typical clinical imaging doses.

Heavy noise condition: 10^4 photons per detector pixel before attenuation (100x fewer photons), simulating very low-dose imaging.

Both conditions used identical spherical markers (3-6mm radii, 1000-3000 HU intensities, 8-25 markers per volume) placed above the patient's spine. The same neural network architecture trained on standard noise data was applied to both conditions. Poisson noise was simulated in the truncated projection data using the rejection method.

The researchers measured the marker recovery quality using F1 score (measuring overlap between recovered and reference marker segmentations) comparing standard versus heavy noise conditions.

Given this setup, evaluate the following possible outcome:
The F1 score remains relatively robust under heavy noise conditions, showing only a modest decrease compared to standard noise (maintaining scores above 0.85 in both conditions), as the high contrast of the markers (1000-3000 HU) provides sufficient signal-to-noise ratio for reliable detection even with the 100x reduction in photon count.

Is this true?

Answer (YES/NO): YES